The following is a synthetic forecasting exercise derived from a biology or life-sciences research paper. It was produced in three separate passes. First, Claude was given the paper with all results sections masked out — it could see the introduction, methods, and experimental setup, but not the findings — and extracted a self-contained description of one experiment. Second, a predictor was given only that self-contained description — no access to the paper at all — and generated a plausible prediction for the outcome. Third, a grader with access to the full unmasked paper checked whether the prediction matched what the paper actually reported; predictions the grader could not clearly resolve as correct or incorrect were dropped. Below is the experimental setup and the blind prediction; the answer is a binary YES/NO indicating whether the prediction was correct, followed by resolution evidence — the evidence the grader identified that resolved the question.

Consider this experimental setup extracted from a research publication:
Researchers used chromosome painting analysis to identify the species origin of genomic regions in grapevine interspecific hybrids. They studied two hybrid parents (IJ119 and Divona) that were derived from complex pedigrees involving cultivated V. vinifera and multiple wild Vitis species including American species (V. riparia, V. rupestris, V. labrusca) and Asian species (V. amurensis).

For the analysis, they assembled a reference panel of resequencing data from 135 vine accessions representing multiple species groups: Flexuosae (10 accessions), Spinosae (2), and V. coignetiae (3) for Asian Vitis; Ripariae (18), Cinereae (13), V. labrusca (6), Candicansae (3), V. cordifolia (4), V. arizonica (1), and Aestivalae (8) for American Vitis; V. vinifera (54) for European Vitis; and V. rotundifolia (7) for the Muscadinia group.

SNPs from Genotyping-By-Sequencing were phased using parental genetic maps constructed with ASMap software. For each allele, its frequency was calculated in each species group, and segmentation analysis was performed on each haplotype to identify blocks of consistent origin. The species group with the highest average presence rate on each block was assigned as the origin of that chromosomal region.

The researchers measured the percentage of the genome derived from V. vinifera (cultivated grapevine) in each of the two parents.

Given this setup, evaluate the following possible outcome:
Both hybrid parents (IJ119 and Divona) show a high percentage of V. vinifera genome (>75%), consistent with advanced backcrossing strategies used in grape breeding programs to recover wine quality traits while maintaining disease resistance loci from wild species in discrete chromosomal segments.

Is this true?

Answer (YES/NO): YES